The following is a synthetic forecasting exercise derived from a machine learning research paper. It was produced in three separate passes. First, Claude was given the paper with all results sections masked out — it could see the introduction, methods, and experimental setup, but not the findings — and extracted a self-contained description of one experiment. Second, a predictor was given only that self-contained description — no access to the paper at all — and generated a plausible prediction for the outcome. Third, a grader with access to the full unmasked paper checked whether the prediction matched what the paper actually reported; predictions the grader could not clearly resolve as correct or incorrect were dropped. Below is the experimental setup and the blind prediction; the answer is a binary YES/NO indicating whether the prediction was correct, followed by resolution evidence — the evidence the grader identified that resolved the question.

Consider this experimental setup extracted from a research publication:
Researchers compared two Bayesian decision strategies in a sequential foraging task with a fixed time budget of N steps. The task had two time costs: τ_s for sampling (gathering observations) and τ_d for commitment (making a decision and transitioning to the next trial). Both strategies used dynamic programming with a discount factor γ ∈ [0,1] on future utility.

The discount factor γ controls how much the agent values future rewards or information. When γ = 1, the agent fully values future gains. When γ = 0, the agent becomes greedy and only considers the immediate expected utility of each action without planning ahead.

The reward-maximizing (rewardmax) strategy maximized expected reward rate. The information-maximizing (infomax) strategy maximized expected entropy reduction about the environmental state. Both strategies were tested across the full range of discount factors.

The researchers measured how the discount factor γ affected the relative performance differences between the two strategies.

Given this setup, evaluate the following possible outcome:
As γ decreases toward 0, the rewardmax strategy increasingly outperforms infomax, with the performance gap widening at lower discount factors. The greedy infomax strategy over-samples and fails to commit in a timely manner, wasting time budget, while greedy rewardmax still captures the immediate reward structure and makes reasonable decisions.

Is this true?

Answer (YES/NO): NO